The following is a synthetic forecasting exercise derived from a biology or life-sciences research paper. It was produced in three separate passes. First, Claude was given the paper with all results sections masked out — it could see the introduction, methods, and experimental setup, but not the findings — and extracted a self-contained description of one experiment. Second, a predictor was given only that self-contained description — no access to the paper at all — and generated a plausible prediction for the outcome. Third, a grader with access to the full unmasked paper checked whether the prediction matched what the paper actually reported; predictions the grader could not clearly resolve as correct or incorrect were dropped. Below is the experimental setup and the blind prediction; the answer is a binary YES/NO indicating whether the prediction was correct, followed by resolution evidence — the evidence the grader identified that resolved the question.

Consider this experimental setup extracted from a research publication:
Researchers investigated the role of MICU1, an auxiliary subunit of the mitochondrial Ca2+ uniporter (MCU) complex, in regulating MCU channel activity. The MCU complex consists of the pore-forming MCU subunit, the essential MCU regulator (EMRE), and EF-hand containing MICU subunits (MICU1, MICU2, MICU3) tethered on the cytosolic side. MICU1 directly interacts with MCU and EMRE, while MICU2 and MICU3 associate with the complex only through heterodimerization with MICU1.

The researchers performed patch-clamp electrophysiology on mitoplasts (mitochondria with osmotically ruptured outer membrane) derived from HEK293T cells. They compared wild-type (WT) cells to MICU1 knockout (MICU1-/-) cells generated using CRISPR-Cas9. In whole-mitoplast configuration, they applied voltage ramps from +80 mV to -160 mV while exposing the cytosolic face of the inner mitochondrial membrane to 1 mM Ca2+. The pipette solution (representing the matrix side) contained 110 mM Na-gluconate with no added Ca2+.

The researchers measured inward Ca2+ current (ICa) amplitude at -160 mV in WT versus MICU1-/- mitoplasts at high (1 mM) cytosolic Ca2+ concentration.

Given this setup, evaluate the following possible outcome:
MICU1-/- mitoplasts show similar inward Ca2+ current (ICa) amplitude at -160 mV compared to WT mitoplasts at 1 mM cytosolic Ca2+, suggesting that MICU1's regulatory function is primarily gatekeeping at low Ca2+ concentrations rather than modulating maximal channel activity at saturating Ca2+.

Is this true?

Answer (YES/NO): NO